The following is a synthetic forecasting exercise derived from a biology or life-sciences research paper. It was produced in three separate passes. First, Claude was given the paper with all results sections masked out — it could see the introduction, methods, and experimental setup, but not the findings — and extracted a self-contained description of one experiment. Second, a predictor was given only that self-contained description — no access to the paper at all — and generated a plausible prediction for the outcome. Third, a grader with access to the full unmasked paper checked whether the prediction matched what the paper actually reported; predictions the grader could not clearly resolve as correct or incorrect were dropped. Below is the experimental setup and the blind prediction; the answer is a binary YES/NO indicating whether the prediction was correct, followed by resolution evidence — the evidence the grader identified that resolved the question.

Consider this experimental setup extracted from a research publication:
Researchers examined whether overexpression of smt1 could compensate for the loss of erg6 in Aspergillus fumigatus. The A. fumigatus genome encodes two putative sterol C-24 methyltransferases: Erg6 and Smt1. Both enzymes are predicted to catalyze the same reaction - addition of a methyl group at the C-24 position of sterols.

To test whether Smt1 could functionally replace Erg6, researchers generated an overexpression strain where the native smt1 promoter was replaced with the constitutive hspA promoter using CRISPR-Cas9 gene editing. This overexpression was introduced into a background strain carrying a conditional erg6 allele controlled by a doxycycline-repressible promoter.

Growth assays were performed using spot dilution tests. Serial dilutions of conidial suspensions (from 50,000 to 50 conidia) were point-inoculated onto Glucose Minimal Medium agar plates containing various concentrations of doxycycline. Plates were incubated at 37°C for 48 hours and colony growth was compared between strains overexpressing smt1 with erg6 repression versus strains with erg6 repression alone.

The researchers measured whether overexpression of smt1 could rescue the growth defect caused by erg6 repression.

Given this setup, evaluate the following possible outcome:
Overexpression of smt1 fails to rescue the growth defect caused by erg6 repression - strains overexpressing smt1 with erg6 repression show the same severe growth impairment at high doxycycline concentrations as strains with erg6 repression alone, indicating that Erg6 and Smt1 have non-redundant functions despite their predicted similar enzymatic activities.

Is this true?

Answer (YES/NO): YES